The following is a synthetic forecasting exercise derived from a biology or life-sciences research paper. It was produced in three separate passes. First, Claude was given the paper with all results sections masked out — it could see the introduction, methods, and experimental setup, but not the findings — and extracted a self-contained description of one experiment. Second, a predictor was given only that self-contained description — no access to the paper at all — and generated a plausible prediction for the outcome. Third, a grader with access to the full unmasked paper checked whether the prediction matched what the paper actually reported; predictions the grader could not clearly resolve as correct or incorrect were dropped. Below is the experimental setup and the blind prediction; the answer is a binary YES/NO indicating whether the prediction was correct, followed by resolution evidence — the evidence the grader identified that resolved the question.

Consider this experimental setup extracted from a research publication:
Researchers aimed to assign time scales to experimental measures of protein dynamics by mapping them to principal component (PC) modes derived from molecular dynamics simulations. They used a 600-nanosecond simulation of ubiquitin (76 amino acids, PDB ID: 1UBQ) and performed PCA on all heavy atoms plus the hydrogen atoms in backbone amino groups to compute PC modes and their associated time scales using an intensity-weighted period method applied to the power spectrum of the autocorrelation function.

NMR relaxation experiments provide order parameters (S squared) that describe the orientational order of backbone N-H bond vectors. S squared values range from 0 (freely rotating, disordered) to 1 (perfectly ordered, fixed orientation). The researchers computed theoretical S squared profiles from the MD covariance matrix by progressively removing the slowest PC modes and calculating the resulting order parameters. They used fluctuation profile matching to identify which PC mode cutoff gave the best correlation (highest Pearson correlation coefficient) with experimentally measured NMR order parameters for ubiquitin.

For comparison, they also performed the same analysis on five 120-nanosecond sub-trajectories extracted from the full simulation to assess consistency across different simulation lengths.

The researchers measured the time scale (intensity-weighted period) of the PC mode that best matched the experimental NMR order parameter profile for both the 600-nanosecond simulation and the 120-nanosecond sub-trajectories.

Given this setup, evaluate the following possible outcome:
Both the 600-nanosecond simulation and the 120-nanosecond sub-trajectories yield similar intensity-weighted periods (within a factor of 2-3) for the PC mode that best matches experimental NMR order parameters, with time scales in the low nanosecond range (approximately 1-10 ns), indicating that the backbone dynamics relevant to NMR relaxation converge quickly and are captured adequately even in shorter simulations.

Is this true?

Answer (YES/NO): YES